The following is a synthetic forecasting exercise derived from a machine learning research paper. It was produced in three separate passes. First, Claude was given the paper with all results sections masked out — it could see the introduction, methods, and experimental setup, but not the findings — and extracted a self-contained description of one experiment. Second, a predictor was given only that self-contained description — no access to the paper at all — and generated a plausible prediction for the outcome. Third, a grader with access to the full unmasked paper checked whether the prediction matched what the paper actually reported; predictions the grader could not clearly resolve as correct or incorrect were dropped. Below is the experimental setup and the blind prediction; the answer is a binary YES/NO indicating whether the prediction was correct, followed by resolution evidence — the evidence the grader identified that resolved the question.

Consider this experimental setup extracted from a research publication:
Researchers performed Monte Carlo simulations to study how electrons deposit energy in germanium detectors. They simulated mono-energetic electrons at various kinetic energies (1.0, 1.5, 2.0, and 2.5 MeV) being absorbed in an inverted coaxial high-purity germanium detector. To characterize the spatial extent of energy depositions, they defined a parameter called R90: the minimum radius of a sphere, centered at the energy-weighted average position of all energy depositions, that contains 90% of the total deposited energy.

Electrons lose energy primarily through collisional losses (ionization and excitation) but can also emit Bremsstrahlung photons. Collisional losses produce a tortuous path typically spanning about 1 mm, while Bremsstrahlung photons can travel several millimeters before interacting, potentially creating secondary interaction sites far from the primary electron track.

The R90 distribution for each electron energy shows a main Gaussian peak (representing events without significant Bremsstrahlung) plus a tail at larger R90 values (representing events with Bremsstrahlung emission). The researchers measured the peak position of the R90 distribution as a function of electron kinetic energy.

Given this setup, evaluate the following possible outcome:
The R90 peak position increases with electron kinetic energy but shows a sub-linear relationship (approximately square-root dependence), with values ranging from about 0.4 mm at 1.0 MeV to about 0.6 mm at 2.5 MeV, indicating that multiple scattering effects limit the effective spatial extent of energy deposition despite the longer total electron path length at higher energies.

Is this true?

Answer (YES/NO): NO